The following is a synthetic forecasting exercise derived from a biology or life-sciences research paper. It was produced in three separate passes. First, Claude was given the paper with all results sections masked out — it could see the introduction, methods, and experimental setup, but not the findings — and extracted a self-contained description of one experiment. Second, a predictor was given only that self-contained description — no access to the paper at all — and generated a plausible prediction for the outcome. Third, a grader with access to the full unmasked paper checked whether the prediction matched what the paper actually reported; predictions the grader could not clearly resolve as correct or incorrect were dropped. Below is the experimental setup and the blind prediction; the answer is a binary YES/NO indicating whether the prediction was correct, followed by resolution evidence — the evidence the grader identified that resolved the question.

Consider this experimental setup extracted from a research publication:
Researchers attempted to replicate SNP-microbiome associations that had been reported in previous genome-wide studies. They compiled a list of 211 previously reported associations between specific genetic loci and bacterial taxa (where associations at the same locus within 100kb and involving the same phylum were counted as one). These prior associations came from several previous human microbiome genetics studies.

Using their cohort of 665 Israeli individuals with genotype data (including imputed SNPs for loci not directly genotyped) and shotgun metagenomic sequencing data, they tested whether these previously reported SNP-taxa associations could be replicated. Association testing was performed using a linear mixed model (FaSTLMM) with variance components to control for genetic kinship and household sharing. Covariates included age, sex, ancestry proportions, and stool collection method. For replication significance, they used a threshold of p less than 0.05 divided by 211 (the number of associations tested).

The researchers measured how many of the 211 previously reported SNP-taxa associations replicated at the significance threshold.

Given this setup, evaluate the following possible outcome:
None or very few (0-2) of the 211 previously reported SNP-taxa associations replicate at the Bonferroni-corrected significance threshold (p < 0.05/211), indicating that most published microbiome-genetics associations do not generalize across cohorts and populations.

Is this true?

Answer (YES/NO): NO